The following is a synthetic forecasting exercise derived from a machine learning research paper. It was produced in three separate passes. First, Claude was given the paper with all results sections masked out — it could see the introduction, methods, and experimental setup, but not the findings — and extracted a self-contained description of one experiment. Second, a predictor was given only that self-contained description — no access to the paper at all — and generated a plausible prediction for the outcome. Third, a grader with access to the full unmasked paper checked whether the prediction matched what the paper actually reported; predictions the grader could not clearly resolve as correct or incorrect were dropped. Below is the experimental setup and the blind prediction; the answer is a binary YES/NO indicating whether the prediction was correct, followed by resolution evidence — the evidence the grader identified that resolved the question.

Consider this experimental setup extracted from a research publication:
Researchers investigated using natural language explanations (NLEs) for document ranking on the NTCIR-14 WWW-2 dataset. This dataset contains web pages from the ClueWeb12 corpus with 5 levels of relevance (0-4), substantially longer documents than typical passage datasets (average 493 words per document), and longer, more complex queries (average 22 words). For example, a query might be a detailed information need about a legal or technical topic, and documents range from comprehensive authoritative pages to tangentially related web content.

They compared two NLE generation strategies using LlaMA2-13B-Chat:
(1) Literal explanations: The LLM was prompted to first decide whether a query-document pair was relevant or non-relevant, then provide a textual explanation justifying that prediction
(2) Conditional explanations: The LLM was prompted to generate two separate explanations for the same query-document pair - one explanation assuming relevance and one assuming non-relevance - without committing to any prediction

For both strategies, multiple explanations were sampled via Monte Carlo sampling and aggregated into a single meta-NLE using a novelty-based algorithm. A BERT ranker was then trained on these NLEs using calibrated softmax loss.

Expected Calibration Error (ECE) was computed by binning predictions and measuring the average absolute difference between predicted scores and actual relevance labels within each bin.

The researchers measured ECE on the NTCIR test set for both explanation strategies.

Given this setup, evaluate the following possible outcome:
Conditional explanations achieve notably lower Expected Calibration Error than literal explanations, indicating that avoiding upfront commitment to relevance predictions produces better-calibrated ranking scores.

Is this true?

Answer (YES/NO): NO